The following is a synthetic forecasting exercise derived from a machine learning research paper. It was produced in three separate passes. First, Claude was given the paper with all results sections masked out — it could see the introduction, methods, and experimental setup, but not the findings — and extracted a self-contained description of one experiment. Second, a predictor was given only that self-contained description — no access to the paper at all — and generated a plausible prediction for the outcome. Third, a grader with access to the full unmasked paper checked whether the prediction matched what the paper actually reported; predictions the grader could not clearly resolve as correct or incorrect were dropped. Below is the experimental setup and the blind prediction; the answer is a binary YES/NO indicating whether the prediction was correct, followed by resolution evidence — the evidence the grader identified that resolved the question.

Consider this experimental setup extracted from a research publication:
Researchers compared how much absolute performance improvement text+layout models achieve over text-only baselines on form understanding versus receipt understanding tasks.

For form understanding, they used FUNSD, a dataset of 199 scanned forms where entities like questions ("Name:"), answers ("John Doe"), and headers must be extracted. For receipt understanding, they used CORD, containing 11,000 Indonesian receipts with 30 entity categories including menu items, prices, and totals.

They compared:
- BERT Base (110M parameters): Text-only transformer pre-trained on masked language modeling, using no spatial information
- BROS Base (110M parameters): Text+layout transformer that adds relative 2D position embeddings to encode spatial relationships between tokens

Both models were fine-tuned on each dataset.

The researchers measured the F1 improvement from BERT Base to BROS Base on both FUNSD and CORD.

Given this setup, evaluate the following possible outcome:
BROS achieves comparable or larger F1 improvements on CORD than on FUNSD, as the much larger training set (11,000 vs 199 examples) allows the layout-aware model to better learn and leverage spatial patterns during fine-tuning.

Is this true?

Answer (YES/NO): NO